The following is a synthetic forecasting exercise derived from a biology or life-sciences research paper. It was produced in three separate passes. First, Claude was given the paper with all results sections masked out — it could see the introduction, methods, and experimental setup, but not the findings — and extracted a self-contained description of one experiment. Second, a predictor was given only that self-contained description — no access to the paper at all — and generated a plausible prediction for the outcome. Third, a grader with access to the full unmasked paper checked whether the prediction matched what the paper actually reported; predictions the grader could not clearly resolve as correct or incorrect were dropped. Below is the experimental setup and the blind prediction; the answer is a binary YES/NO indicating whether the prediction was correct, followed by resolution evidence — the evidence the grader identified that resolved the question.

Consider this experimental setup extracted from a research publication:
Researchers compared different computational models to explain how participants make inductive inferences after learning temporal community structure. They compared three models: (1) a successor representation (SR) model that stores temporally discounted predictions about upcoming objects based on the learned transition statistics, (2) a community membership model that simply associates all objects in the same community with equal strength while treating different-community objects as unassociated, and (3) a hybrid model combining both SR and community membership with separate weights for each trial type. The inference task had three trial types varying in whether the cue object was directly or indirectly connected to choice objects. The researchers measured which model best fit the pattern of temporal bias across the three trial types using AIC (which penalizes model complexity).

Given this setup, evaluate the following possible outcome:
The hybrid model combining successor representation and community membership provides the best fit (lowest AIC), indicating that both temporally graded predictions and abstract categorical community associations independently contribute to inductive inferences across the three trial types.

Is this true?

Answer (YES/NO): YES